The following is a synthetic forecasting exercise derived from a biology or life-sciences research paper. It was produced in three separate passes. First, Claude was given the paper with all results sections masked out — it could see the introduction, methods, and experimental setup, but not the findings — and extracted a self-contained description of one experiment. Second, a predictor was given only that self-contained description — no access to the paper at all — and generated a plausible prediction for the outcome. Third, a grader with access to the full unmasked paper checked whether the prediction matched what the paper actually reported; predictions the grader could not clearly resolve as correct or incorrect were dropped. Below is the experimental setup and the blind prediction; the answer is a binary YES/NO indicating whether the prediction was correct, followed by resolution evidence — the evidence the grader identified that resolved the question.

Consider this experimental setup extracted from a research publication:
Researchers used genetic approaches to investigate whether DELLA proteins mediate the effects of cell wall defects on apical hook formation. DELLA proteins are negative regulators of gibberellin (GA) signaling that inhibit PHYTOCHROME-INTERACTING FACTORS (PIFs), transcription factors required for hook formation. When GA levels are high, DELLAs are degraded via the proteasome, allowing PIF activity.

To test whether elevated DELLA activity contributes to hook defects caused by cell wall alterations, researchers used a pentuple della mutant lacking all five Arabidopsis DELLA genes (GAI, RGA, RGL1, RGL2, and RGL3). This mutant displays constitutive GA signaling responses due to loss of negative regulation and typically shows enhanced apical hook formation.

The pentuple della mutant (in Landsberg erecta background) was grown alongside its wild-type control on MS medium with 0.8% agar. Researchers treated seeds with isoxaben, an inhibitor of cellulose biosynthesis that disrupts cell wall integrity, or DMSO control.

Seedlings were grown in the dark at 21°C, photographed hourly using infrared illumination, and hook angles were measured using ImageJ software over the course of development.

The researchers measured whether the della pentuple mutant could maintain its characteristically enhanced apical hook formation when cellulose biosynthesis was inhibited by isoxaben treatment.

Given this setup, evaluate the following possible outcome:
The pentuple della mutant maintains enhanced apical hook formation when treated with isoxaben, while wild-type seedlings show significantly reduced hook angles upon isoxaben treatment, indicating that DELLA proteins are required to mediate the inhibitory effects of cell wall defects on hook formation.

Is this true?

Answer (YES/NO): NO